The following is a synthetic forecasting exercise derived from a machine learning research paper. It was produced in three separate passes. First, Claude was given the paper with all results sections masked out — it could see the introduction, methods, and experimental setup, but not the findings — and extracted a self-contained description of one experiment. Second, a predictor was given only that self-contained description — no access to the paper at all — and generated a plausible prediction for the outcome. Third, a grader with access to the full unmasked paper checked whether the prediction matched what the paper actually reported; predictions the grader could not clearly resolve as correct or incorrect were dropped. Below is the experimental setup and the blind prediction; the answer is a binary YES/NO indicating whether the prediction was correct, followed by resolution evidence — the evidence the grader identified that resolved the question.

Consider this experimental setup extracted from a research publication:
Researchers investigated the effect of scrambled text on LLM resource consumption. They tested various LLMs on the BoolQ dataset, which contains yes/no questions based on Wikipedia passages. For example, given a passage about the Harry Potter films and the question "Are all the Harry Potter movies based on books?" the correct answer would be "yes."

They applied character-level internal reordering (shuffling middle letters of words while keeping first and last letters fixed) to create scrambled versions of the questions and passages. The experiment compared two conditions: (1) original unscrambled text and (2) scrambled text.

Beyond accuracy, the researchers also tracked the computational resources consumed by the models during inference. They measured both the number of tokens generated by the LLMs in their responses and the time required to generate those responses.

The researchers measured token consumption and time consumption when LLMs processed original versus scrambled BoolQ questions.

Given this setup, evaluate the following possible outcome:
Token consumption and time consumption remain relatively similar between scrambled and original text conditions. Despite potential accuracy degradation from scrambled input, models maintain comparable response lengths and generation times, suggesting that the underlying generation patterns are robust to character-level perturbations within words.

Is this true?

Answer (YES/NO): NO